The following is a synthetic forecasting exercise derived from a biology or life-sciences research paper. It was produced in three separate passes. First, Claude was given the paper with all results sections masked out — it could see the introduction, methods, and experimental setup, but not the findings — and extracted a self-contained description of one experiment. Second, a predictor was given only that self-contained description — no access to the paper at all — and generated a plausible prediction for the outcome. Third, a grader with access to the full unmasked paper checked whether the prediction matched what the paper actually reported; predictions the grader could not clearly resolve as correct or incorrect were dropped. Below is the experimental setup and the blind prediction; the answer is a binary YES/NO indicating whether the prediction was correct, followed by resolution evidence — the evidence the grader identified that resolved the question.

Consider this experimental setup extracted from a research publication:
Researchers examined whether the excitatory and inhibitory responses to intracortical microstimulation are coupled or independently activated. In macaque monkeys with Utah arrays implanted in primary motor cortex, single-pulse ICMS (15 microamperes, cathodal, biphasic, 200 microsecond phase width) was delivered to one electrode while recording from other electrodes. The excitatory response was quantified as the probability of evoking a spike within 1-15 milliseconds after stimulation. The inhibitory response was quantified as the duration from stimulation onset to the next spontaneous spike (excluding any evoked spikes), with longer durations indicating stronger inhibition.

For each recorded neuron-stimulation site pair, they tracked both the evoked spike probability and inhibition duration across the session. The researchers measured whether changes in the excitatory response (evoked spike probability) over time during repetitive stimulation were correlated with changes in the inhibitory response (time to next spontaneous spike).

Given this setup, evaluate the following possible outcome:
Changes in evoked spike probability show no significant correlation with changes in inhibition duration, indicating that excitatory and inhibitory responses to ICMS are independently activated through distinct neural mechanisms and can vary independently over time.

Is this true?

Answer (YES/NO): NO